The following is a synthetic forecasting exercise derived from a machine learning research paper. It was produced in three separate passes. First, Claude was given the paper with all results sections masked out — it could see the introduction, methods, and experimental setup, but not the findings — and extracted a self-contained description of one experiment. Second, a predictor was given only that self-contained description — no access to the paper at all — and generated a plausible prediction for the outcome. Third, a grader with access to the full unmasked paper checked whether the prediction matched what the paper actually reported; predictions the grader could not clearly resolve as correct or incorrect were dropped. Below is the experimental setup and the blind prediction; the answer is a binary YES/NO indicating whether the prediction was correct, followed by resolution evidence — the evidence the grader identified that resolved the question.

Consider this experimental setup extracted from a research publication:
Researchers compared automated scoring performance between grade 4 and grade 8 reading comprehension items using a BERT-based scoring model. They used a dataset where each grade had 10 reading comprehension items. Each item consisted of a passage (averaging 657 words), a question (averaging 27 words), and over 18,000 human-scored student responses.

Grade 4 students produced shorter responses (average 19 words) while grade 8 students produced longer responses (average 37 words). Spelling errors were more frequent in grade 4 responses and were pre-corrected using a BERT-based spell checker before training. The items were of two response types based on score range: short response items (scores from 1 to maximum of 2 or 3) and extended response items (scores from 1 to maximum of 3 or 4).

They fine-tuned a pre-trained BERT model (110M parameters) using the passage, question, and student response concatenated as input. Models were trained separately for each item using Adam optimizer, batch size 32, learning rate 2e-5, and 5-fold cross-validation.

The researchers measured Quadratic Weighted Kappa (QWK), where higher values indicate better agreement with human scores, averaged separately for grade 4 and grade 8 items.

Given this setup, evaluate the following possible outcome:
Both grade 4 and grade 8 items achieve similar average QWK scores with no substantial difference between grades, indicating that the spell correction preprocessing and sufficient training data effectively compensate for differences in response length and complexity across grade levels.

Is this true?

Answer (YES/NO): NO